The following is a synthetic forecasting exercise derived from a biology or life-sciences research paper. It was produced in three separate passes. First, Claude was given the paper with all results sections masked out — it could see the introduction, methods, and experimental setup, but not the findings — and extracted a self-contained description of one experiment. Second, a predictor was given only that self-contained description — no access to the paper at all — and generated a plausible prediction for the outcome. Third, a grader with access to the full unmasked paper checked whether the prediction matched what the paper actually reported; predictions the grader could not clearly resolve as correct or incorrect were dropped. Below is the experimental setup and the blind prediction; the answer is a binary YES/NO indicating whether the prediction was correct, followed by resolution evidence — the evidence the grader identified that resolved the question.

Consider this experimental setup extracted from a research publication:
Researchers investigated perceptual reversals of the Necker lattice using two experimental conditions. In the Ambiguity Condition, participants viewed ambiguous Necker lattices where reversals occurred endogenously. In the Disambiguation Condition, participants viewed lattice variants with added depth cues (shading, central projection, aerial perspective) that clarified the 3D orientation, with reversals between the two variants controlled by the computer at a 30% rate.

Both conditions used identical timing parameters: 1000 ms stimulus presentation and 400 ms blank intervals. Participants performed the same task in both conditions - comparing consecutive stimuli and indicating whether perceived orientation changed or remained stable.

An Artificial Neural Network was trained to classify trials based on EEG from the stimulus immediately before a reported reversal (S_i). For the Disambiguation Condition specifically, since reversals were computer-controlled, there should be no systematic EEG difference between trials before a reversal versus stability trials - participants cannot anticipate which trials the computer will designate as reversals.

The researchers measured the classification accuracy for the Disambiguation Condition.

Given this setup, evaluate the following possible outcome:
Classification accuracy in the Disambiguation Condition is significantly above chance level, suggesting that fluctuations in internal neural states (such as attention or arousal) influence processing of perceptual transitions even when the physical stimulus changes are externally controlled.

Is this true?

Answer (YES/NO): NO